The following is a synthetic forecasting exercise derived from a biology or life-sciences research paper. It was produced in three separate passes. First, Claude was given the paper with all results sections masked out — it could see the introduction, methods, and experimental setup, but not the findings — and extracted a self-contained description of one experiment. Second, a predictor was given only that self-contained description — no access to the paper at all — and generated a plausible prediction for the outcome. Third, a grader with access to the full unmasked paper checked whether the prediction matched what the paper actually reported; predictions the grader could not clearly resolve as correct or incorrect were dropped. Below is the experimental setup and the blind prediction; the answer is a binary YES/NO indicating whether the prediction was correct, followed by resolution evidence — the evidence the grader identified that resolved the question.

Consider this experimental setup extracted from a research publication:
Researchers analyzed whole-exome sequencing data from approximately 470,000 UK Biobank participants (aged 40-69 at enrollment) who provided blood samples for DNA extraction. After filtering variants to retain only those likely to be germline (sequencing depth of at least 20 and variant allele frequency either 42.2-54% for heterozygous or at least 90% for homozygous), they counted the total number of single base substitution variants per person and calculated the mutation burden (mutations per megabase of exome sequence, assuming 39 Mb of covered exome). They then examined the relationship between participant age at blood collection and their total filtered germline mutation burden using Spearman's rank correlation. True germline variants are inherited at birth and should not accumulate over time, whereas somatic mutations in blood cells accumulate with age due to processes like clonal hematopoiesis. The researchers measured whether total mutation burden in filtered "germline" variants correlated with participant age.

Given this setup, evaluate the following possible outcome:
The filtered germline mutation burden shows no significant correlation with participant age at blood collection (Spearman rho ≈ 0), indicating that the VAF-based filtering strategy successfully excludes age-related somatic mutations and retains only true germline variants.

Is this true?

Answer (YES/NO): NO